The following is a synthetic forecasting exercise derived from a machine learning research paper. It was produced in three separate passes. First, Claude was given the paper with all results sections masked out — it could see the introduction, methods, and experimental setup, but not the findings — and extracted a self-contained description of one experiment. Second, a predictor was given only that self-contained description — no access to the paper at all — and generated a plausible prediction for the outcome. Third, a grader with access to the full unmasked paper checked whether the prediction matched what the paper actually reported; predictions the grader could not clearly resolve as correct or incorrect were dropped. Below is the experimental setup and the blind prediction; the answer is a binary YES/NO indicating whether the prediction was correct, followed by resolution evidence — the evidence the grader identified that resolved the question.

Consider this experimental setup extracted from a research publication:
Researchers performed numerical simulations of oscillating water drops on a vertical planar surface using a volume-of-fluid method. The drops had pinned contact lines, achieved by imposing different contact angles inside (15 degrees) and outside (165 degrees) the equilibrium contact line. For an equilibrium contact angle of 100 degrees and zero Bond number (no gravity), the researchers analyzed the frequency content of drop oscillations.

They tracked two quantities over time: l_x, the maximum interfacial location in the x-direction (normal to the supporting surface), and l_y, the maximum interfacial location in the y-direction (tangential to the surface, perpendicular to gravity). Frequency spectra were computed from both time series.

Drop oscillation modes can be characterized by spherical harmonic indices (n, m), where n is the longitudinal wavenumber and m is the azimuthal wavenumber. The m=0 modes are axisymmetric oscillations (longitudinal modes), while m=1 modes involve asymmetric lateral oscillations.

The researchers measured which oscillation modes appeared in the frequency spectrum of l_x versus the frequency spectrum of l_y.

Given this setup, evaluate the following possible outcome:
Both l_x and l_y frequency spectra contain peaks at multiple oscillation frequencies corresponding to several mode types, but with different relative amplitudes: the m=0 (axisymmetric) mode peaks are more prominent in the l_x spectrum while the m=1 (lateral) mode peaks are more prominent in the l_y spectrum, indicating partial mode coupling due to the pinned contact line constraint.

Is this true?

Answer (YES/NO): NO